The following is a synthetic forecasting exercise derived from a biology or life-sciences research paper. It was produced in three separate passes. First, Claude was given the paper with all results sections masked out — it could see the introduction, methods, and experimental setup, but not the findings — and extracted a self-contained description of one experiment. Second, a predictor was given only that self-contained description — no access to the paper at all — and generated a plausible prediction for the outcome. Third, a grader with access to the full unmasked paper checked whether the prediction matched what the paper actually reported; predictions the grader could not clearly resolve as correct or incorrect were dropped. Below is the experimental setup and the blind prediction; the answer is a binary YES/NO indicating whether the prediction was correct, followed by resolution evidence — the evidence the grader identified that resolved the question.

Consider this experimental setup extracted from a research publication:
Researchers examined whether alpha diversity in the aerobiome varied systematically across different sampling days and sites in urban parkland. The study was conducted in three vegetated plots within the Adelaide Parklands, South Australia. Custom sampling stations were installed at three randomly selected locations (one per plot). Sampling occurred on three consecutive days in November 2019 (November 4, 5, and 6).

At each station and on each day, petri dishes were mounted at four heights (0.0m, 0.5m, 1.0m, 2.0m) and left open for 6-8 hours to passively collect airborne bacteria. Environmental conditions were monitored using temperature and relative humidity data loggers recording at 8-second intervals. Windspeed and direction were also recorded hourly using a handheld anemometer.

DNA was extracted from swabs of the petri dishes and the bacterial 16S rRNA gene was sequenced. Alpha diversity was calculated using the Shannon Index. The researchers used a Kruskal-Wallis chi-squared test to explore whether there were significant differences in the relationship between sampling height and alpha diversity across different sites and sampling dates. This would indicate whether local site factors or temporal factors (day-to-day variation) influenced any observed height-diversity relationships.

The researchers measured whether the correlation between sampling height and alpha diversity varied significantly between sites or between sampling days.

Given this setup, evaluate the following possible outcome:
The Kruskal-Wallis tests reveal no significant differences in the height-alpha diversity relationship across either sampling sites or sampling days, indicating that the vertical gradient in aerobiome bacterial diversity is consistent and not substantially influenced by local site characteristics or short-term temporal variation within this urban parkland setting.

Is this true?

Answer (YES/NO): YES